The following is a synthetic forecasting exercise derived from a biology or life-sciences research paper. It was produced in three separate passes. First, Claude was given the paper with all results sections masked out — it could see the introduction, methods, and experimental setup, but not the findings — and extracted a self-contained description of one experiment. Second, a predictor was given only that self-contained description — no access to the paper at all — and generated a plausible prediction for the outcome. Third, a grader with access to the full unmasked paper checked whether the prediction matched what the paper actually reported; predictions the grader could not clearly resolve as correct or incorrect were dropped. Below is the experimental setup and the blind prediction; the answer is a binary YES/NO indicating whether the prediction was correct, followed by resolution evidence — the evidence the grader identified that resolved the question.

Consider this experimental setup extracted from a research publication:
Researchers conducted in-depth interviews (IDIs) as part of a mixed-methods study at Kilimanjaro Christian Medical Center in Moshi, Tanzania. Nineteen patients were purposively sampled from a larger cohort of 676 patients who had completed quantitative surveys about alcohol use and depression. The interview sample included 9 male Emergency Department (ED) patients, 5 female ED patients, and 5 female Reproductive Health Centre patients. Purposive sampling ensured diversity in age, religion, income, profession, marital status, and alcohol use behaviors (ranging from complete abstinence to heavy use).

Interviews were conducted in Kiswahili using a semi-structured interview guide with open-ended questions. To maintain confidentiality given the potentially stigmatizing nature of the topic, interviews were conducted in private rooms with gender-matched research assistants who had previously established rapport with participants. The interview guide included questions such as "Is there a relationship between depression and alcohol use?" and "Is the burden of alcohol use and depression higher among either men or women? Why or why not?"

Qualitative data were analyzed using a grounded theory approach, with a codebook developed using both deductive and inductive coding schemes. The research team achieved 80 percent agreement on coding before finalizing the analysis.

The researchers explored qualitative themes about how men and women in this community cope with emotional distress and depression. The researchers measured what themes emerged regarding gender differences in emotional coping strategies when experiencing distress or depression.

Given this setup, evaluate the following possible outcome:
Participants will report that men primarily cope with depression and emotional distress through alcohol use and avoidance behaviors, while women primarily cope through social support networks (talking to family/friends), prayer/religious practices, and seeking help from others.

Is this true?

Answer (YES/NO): NO